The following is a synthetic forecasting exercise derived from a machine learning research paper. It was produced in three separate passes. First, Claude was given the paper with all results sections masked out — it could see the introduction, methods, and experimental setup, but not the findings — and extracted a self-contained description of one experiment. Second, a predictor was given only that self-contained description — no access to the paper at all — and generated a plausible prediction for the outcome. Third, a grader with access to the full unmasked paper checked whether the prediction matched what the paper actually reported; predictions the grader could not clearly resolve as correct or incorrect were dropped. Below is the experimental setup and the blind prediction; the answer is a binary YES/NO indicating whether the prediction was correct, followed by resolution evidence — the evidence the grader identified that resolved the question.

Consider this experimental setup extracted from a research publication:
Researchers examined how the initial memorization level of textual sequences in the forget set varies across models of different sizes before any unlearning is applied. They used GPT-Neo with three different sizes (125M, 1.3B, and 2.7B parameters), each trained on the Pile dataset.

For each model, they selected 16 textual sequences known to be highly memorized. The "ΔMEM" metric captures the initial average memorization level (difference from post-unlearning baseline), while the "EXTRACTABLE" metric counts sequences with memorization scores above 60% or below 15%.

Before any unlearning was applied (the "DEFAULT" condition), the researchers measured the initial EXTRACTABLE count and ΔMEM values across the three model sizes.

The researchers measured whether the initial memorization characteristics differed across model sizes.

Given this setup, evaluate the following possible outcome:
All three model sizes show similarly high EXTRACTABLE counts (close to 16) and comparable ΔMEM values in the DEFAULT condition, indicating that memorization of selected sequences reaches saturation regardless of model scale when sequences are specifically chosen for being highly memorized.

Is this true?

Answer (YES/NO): NO